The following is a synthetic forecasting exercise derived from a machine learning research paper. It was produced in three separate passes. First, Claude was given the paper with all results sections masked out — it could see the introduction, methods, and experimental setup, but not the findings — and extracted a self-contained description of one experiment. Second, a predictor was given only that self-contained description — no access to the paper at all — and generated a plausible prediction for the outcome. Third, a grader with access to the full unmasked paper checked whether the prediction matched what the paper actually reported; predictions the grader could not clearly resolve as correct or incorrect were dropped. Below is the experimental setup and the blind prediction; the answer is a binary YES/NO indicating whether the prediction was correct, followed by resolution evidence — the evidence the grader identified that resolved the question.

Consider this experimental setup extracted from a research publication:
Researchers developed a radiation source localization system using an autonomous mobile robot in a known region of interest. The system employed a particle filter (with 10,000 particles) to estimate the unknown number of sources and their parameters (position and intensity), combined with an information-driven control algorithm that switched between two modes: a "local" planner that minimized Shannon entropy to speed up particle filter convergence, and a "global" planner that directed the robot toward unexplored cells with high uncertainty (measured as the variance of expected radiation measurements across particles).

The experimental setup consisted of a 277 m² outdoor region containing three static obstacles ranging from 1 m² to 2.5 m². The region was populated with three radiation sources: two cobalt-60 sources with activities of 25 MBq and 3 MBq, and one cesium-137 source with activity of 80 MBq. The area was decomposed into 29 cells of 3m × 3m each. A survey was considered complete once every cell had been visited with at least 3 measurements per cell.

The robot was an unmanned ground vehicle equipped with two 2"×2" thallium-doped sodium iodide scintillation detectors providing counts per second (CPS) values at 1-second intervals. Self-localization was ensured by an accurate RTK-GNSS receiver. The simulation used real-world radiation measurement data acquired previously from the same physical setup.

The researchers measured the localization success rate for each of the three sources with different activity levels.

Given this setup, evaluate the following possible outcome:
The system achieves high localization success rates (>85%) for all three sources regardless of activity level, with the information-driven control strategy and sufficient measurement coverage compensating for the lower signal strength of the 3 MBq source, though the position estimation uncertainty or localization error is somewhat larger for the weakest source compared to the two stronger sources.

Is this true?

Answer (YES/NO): NO